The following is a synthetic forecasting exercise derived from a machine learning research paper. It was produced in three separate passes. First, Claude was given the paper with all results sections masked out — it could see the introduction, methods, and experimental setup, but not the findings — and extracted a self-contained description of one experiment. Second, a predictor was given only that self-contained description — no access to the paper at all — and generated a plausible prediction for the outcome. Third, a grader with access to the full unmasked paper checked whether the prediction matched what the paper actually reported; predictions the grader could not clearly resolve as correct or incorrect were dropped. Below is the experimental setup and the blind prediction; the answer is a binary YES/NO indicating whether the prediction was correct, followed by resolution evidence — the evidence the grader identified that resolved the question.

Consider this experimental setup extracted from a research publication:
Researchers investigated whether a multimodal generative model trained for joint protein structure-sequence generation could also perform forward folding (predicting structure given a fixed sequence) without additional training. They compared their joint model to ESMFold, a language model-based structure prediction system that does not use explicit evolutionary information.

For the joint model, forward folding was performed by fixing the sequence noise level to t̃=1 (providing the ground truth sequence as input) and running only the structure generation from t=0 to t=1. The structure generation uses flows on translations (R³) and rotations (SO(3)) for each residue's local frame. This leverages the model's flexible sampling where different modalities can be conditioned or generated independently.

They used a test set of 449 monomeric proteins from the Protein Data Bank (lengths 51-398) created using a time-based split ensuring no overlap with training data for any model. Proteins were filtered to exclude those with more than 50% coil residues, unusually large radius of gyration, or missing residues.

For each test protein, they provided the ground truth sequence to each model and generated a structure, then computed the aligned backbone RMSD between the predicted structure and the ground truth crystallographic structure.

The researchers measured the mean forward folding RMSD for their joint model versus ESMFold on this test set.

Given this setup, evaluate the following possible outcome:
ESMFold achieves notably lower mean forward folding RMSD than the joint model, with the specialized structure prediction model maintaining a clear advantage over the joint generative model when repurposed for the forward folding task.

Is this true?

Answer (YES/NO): YES